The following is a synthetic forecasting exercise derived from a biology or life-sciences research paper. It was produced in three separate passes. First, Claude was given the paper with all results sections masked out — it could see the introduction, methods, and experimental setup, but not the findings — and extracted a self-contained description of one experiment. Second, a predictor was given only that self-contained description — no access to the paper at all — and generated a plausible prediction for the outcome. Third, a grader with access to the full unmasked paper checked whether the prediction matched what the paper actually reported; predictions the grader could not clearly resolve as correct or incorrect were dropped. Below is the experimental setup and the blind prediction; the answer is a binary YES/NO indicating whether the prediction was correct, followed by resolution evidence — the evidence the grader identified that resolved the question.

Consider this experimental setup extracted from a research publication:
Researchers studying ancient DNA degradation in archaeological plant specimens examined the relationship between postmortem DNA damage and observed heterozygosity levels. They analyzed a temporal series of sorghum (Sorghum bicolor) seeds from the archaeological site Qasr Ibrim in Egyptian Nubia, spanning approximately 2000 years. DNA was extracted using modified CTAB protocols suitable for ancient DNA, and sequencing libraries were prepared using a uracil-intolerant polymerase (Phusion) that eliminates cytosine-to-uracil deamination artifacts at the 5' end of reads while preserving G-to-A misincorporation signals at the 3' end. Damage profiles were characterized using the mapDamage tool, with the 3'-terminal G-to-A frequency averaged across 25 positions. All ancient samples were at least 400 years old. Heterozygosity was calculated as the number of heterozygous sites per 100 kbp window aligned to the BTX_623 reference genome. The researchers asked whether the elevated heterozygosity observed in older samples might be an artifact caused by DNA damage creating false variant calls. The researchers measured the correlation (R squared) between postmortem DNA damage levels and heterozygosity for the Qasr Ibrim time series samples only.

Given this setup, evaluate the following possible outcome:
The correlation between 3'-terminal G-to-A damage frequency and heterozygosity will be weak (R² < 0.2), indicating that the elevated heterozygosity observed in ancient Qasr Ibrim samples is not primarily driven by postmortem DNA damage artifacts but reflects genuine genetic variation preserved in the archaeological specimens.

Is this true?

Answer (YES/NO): YES